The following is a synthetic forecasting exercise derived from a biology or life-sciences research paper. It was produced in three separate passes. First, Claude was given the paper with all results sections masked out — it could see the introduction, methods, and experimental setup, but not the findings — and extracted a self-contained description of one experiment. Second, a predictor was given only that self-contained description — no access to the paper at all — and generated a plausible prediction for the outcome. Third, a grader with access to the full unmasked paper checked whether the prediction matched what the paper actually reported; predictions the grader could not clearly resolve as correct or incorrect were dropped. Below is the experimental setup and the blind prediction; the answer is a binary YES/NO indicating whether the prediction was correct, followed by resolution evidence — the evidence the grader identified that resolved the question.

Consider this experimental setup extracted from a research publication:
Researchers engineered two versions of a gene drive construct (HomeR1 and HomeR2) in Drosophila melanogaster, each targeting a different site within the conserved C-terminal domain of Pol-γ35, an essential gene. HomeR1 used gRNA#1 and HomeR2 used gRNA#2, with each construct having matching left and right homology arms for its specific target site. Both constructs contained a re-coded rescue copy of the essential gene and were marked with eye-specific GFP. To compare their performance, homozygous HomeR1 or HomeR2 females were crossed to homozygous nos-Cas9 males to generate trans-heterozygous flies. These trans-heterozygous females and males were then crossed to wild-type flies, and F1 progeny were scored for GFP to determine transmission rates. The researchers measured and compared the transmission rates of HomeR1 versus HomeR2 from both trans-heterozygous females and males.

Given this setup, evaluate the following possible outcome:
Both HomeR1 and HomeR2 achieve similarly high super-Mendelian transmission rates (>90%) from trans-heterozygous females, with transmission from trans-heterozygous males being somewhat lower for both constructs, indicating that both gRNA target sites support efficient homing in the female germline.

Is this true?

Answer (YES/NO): NO